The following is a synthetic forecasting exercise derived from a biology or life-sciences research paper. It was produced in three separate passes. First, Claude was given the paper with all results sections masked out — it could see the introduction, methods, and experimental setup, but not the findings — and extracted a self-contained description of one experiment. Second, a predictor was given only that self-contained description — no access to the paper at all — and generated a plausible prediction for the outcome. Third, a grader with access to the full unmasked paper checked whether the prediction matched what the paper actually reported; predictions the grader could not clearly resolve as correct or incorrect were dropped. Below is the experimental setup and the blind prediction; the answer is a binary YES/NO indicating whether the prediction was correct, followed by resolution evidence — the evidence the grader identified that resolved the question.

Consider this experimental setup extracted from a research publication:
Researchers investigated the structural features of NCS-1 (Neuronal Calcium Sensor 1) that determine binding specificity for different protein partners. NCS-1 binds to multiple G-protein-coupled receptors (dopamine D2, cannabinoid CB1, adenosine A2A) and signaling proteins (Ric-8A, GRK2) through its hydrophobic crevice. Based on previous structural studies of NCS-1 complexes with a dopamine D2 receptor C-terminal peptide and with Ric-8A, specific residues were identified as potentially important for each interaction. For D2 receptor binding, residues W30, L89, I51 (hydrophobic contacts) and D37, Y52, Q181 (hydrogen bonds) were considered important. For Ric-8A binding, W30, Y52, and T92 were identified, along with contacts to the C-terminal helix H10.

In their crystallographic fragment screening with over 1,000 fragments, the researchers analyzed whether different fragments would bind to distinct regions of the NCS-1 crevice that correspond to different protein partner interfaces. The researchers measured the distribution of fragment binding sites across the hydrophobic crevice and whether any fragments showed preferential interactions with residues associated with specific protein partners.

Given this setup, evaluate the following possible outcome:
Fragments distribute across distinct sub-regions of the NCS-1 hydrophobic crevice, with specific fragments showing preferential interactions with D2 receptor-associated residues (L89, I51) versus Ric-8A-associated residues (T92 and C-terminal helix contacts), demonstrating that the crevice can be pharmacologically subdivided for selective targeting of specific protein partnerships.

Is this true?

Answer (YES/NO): NO